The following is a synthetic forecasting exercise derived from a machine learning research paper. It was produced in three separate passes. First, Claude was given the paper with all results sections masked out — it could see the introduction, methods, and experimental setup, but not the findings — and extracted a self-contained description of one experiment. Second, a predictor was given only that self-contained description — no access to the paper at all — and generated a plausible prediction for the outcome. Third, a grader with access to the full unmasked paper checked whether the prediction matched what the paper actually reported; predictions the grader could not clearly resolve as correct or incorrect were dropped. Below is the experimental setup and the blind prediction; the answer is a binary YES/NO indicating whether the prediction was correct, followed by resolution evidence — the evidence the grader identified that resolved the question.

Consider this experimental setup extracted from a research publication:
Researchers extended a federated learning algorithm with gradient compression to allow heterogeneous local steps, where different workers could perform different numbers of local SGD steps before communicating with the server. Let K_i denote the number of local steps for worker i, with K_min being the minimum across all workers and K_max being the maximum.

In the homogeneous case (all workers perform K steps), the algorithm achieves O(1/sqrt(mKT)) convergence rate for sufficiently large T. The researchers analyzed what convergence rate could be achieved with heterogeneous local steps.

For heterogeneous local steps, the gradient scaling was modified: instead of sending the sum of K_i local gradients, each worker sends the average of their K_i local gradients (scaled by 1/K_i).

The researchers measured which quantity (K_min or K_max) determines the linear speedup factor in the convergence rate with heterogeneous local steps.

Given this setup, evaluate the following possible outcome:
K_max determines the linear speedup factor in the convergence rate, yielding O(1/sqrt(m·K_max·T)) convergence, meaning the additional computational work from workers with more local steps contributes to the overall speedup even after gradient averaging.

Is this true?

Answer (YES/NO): NO